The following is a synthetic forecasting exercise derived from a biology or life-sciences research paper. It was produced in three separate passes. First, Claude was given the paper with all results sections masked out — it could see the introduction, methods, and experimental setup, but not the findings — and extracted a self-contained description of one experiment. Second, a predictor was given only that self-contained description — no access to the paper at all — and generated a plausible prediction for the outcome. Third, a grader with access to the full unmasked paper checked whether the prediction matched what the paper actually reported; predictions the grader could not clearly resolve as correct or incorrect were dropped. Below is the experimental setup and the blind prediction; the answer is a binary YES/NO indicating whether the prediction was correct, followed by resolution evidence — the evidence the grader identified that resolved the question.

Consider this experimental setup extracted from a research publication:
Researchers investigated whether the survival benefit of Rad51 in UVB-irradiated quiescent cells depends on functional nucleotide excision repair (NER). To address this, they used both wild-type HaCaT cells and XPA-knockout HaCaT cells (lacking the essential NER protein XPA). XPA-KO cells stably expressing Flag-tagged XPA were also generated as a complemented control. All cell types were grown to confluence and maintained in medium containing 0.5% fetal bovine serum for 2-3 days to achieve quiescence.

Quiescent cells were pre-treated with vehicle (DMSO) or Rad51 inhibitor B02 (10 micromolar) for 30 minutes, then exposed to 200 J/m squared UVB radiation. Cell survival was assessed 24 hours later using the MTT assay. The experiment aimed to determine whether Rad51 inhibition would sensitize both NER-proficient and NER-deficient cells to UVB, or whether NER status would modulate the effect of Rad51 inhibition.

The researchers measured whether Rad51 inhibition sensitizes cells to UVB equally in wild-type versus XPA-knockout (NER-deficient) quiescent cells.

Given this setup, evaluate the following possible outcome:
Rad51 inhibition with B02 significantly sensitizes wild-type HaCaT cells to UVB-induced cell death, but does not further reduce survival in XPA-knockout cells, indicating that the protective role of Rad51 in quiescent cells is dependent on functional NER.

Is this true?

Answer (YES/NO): NO